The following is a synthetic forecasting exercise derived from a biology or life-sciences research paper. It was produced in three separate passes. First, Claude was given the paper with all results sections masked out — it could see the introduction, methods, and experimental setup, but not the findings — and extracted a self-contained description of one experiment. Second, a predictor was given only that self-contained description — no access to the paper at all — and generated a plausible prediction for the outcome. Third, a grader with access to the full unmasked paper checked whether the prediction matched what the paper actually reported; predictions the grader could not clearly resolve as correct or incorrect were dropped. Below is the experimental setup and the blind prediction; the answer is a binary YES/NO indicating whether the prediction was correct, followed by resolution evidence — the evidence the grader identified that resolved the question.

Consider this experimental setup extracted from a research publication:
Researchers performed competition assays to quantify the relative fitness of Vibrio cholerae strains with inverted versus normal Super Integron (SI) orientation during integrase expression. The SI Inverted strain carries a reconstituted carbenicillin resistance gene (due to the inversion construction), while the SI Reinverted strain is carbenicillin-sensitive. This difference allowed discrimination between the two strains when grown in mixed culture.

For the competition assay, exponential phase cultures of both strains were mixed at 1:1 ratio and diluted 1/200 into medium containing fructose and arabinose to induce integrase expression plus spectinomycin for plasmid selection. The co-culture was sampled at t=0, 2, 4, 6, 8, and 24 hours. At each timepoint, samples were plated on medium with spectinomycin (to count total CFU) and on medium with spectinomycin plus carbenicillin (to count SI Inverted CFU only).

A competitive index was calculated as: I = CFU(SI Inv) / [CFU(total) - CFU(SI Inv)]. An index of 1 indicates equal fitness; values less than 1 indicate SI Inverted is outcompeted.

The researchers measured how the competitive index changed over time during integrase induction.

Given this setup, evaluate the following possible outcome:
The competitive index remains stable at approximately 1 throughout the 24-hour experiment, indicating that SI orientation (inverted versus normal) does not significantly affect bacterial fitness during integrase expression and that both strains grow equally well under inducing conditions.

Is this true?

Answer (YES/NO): NO